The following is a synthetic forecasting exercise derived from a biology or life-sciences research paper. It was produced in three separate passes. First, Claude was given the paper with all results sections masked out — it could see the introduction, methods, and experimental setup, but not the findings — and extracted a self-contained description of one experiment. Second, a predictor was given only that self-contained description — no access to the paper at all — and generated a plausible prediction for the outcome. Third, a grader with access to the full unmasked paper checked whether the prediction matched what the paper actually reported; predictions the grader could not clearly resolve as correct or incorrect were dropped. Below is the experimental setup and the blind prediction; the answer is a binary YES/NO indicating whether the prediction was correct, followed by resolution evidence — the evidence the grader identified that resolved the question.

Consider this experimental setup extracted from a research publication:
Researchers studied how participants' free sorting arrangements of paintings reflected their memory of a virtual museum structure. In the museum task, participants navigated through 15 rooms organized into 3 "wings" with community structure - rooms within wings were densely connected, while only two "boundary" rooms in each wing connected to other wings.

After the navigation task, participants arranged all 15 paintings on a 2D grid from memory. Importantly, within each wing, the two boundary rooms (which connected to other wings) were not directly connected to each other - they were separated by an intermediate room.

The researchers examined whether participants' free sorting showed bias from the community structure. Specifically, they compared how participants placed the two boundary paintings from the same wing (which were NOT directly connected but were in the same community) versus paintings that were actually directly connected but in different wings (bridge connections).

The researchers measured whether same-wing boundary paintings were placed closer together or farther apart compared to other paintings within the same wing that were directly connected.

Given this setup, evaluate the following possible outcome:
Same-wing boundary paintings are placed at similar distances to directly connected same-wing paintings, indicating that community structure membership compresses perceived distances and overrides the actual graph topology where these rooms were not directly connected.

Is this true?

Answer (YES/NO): NO